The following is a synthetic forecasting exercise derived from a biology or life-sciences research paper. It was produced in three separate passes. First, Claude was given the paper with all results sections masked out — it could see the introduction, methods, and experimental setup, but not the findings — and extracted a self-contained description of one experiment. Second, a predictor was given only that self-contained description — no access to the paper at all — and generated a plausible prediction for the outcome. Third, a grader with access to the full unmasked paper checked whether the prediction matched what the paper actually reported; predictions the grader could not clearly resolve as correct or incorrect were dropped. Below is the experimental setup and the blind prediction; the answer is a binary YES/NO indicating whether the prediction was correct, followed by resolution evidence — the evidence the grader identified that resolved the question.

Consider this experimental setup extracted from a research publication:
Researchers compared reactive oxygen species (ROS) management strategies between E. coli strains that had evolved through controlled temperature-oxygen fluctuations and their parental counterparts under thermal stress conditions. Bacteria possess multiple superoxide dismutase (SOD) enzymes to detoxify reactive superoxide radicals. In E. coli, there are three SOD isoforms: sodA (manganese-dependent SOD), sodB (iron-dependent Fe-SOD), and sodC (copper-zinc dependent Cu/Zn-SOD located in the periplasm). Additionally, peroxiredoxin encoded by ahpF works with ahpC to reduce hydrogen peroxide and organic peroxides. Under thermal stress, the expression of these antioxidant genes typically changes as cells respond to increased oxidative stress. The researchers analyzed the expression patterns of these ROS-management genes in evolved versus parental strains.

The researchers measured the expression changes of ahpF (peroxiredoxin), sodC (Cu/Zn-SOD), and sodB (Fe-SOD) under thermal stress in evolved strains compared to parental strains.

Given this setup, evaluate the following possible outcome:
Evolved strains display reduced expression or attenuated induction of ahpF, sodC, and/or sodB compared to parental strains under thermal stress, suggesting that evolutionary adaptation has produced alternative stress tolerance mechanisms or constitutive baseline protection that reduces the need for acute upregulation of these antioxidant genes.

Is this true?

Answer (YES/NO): YES